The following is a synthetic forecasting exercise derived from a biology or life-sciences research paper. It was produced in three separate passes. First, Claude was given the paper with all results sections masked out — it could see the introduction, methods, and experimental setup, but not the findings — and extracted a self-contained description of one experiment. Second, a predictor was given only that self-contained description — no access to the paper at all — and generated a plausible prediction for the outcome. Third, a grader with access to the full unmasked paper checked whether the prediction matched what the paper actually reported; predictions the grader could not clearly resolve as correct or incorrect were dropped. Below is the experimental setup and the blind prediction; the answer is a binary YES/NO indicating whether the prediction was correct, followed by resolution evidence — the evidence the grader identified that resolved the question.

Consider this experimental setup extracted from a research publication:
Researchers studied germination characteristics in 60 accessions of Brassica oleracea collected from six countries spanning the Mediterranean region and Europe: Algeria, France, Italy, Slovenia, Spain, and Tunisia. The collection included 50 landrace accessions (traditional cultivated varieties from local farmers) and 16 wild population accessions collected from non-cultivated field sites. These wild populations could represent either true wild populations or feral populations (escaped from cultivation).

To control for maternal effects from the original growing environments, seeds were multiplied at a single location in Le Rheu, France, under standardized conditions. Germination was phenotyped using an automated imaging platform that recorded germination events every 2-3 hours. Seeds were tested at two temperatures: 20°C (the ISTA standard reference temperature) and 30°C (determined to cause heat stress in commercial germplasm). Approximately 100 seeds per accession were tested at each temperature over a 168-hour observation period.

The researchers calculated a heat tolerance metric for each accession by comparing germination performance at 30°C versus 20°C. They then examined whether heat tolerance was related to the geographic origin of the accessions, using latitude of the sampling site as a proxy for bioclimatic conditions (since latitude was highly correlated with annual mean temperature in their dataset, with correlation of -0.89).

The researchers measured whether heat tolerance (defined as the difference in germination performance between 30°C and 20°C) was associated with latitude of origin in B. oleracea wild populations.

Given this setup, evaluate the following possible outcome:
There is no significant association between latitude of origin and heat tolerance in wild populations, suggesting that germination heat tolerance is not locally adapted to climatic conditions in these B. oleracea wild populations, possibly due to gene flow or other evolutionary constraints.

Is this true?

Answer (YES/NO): NO